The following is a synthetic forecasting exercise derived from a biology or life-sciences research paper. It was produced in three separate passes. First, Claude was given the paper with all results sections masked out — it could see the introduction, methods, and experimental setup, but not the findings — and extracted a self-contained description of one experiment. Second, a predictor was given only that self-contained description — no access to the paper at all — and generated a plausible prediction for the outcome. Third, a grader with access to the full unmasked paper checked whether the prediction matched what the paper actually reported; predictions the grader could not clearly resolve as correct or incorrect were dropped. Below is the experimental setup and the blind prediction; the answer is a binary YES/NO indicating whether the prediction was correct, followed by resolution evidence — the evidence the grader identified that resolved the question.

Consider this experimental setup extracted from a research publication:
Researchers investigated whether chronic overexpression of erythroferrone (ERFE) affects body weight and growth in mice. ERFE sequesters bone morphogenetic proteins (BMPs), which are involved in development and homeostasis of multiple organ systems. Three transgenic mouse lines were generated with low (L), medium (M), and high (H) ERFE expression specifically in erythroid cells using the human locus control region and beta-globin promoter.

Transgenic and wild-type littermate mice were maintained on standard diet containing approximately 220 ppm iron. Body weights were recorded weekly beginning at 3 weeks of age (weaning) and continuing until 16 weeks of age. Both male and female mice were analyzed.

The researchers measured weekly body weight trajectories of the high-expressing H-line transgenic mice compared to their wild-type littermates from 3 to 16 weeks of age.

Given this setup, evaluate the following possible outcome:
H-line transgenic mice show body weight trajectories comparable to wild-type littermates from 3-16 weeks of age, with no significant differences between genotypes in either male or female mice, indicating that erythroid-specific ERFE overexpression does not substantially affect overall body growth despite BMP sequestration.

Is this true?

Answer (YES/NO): NO